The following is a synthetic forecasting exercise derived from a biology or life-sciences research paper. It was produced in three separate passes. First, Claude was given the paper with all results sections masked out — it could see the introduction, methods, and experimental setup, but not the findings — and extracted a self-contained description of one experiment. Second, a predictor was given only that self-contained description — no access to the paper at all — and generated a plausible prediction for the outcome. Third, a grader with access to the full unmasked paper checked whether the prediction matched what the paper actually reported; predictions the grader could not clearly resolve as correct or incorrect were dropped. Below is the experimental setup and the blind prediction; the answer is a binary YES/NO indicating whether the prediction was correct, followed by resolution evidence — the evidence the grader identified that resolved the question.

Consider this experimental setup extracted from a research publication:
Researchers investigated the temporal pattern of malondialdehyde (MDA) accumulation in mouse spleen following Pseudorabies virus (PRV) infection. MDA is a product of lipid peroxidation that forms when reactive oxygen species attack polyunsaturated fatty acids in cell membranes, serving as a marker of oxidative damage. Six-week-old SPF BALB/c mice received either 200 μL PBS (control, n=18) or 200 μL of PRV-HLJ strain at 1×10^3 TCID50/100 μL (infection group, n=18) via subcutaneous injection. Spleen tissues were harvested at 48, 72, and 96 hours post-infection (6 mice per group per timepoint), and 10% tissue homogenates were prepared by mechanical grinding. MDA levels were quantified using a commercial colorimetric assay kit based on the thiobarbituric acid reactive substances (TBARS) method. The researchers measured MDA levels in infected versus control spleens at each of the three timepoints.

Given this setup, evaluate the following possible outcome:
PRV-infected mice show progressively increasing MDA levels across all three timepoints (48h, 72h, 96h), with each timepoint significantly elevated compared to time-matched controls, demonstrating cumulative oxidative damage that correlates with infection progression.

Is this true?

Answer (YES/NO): YES